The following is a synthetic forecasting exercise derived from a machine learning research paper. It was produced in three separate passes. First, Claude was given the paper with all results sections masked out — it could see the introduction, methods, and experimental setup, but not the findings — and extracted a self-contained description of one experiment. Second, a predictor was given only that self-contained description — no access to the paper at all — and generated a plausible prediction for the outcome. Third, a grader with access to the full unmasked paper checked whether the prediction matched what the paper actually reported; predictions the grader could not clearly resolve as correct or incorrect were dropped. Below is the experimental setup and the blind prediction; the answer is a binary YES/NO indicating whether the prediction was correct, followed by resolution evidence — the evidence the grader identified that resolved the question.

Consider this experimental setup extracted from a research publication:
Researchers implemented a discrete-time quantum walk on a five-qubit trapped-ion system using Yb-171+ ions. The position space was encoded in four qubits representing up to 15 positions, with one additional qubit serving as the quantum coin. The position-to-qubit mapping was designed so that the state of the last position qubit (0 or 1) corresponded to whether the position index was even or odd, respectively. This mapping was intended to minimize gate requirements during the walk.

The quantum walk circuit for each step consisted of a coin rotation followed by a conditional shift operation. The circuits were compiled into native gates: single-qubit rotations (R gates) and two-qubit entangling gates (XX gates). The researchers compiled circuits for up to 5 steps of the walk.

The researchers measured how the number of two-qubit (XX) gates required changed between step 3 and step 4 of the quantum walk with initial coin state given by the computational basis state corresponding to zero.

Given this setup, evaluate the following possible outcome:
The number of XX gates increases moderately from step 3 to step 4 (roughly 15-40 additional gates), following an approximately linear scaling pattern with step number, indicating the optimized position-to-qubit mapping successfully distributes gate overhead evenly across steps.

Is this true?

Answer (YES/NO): NO